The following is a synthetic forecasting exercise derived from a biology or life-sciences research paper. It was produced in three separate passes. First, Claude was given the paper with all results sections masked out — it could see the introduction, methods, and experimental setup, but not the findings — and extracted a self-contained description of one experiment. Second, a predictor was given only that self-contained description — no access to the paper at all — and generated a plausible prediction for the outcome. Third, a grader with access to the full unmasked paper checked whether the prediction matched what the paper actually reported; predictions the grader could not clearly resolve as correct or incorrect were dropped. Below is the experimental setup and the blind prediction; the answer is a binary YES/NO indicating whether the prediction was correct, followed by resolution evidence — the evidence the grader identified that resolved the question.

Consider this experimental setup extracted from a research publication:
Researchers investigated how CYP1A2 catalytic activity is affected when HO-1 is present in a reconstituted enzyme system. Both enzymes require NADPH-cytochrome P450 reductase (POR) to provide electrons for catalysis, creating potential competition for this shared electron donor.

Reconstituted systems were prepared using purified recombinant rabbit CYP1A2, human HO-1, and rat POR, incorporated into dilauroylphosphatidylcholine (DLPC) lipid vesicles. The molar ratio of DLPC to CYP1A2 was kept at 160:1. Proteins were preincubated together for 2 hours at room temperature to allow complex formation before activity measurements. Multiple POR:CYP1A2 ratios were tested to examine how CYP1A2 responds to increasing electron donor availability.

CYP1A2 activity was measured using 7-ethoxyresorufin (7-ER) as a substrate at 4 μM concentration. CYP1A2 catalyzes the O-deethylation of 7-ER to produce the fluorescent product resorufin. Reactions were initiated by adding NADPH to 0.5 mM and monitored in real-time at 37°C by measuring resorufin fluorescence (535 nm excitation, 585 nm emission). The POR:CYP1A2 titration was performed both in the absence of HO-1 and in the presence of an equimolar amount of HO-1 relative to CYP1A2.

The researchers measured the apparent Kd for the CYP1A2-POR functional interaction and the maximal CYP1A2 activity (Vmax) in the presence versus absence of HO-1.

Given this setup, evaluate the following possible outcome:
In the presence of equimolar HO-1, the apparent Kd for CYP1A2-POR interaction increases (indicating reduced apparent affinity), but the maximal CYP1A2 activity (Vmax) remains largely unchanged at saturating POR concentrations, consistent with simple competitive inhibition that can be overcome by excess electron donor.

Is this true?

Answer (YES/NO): NO